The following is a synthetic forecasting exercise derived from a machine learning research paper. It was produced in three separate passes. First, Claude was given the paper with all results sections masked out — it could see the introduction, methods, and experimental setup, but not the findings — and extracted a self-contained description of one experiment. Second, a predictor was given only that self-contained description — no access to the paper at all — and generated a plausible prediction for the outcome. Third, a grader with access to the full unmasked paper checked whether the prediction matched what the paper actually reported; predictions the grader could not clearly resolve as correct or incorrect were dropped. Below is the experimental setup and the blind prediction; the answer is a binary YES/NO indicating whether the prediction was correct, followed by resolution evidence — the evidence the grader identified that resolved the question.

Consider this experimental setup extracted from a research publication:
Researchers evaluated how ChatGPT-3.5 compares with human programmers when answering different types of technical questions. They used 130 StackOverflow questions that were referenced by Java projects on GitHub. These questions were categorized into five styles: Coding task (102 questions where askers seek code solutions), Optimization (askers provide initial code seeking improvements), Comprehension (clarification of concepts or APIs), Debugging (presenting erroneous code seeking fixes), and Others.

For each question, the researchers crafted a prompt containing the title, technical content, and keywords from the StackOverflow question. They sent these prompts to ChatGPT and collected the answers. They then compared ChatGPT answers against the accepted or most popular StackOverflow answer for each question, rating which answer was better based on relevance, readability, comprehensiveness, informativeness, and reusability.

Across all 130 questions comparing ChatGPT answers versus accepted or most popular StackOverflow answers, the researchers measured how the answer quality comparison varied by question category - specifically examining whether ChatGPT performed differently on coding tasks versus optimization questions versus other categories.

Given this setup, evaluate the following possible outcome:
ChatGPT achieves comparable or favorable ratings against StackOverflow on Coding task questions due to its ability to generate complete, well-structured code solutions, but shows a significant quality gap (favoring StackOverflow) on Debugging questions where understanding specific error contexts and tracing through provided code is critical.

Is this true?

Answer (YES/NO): NO